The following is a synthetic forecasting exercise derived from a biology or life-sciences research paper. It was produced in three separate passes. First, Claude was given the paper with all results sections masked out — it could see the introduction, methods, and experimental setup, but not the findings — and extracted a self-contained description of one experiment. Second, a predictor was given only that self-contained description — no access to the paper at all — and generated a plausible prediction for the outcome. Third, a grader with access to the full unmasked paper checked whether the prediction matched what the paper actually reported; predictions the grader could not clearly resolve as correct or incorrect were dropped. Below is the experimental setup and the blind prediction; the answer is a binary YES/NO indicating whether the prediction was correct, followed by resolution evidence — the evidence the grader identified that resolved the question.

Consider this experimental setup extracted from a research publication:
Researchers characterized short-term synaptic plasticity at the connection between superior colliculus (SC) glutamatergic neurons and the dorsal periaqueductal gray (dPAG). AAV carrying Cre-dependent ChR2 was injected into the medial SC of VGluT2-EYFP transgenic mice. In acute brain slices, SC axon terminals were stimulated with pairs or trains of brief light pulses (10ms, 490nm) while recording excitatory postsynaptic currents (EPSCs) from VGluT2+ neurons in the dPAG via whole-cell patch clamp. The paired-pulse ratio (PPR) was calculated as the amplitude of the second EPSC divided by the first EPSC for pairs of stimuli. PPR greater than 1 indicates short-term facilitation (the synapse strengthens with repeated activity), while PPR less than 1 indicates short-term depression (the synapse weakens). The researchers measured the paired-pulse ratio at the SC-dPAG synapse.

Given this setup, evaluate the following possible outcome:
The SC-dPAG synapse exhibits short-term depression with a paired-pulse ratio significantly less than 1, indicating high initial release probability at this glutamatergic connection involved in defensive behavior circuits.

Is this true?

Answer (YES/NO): NO